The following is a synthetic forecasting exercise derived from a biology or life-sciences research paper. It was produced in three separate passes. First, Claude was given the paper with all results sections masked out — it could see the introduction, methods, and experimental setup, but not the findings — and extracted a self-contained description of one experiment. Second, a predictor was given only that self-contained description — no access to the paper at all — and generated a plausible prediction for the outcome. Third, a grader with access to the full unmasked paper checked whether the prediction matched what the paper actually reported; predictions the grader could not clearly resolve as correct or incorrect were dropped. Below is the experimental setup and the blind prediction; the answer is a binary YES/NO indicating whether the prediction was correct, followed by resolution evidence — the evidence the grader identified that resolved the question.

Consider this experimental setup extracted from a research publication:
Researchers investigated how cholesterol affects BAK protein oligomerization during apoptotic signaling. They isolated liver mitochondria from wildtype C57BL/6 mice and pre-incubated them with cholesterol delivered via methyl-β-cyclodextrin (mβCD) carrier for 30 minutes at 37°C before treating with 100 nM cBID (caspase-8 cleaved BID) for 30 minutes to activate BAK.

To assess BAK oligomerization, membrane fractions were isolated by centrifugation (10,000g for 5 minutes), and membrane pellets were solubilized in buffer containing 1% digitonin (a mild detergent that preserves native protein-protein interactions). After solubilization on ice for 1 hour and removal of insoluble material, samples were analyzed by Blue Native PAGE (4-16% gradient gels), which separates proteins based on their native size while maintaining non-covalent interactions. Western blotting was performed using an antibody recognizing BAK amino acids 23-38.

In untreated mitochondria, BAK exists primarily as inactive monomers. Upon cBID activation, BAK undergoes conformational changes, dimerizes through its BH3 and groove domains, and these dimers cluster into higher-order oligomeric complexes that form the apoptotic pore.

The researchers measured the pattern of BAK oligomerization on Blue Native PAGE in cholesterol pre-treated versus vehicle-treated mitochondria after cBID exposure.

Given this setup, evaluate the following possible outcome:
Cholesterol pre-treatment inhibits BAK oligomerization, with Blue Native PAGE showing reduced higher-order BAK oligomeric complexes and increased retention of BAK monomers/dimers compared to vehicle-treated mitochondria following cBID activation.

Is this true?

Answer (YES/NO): NO